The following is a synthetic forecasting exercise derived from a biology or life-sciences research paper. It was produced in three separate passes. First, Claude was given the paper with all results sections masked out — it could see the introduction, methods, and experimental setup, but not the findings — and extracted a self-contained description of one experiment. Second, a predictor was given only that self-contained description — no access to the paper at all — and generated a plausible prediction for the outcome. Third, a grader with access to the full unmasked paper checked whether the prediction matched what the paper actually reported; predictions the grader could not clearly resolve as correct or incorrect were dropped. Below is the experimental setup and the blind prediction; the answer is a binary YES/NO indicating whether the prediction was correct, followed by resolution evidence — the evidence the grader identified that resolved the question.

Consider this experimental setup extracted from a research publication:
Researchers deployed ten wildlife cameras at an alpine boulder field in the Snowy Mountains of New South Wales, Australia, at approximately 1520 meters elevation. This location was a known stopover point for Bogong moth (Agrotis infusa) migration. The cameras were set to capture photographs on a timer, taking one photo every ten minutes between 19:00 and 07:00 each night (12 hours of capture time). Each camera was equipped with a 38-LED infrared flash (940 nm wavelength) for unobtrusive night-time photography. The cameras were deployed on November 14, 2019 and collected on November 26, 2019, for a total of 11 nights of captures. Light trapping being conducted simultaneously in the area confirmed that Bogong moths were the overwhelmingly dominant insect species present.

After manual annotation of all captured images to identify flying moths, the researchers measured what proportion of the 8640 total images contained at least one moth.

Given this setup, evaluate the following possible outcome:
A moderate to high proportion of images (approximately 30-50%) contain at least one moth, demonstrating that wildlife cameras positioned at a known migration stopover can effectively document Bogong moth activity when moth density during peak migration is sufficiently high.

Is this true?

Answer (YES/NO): NO